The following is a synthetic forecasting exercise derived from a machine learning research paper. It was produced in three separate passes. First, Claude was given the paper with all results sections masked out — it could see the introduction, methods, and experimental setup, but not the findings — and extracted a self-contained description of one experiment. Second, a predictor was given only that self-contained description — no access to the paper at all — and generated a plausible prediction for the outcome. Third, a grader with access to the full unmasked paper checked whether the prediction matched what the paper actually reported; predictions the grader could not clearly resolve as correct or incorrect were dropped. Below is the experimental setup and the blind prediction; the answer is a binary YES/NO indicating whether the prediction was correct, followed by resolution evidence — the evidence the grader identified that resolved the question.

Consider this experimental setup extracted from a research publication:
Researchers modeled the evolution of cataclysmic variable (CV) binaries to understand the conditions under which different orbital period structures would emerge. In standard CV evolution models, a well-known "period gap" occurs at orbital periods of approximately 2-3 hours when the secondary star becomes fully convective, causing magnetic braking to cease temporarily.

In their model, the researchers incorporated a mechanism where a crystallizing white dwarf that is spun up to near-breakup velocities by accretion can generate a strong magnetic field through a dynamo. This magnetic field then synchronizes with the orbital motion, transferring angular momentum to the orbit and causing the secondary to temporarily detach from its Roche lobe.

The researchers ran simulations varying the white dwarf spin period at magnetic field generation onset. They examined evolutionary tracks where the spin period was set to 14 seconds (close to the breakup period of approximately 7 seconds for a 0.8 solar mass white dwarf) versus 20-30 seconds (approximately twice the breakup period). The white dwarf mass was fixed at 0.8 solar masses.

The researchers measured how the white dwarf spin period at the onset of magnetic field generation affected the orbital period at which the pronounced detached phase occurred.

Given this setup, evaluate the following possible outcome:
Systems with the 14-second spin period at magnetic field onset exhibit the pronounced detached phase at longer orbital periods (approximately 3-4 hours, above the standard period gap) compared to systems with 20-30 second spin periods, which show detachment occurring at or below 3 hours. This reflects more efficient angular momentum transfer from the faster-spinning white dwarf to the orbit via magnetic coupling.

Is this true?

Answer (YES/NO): NO